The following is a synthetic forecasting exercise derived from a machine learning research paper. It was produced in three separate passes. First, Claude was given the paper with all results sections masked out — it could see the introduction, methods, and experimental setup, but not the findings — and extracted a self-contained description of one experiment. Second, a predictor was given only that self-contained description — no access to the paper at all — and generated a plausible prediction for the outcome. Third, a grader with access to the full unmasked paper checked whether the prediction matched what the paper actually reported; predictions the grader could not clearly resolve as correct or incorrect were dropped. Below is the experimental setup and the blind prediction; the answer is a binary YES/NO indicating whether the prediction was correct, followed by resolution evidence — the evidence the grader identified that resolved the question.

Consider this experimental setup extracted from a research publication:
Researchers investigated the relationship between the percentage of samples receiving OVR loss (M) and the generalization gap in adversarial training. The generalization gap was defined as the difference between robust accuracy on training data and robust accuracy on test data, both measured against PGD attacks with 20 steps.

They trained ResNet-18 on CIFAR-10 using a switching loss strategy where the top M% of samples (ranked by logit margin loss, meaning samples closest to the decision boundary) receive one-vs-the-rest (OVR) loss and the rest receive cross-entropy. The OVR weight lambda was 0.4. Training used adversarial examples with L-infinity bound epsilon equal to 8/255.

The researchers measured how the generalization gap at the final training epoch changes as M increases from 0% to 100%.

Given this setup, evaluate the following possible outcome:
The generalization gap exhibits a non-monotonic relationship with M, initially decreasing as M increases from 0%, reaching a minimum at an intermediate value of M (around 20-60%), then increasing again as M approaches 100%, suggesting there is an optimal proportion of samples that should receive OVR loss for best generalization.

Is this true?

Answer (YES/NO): NO